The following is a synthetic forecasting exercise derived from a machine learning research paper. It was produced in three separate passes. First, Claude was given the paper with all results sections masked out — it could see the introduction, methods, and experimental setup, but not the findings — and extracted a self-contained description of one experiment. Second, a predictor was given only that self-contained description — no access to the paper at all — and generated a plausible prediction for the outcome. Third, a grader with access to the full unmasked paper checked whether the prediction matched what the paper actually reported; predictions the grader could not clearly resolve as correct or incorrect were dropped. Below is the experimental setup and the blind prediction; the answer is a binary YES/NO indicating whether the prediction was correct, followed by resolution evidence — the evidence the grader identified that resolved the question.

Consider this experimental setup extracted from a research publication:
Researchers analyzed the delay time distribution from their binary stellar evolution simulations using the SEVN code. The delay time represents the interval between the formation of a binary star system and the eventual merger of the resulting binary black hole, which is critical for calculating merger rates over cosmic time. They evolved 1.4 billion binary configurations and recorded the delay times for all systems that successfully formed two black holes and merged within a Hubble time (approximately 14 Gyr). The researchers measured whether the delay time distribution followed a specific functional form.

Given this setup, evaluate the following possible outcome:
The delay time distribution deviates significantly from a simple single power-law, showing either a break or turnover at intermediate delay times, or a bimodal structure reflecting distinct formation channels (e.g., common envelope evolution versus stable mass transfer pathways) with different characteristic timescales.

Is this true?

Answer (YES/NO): NO